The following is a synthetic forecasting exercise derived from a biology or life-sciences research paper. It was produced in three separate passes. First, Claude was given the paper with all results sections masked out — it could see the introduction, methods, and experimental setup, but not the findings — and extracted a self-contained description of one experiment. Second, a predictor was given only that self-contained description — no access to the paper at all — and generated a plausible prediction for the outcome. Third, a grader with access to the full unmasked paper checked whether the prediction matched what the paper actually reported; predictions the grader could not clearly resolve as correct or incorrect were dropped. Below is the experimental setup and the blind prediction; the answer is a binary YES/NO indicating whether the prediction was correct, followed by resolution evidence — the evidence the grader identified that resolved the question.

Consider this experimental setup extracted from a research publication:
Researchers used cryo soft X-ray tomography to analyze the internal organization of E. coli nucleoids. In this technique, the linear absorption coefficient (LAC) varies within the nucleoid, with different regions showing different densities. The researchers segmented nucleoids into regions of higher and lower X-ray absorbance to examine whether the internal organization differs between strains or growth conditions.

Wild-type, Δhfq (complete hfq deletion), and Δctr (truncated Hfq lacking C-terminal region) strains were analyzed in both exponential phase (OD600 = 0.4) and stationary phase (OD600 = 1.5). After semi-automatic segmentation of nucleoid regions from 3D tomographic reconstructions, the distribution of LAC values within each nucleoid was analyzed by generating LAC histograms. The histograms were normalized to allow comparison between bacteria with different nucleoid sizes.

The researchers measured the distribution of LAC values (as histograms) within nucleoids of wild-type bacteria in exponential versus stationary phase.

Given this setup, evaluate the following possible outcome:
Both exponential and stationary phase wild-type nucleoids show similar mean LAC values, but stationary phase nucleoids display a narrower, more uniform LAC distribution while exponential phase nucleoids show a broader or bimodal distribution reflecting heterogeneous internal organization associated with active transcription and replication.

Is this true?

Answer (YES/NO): NO